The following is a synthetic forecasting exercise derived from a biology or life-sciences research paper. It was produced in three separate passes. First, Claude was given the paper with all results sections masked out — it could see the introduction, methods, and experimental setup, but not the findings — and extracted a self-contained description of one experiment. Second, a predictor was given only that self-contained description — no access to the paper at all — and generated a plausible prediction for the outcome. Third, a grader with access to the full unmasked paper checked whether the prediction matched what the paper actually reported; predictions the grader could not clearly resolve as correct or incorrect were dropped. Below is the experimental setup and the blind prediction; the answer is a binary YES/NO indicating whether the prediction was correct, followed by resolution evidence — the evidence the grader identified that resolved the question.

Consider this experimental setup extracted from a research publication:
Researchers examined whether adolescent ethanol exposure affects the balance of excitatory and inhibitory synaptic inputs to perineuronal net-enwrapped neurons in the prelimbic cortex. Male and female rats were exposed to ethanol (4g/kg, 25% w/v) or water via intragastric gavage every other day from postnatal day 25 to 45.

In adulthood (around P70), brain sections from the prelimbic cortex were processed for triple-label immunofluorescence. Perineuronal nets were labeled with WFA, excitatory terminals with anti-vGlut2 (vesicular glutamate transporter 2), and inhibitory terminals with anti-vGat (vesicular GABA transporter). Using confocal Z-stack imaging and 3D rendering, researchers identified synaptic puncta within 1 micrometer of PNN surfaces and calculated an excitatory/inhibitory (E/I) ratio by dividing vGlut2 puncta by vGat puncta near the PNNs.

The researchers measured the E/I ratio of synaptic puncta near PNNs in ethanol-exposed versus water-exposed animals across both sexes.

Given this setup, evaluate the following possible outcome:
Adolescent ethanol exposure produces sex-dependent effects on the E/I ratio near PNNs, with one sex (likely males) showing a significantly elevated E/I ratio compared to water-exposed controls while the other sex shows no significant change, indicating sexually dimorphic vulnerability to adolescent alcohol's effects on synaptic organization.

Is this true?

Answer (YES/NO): NO